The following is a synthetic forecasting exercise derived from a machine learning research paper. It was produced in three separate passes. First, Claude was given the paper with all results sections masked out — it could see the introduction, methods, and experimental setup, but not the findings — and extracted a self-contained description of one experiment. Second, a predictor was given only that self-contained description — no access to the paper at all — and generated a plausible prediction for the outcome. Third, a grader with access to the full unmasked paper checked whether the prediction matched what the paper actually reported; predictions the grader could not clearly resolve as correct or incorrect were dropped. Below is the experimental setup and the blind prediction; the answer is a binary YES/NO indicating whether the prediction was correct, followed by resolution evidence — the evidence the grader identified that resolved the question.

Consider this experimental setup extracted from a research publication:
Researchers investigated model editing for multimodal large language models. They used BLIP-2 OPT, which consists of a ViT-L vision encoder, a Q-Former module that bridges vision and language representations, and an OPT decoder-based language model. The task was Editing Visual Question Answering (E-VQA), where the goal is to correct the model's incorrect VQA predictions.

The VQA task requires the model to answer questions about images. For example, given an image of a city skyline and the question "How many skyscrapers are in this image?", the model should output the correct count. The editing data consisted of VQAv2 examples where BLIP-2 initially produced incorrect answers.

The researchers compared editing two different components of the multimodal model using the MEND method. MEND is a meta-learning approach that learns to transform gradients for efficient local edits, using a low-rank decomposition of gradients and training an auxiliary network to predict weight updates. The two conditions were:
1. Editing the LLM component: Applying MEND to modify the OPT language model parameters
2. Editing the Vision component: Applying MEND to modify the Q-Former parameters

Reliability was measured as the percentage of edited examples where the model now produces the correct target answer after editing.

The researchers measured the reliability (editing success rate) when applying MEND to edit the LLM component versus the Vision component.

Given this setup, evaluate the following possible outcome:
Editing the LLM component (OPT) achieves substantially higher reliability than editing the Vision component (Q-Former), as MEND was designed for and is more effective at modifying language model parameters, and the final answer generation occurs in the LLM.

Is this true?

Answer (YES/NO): YES